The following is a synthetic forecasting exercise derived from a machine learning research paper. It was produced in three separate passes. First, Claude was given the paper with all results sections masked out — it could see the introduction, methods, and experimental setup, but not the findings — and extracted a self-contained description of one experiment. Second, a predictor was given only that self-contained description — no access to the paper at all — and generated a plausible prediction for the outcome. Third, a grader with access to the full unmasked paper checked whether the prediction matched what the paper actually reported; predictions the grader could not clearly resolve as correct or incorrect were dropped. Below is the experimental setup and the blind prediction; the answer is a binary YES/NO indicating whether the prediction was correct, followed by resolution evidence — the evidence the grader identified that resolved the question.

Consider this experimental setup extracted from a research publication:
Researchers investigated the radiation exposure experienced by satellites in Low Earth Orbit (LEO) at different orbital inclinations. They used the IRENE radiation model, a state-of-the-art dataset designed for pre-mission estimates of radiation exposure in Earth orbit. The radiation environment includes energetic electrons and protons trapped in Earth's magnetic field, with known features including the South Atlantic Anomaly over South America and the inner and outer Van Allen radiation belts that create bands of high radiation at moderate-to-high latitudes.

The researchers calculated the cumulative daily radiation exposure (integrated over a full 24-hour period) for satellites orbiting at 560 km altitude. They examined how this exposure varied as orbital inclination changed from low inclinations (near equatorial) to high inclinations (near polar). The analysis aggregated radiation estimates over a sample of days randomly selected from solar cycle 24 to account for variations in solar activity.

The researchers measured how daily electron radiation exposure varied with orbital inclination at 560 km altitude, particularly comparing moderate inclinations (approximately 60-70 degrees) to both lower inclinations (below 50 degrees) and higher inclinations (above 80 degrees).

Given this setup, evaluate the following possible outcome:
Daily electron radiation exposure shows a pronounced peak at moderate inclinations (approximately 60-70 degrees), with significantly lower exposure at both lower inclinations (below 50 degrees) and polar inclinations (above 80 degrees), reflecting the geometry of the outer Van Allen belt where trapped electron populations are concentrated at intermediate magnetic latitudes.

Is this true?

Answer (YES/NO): YES